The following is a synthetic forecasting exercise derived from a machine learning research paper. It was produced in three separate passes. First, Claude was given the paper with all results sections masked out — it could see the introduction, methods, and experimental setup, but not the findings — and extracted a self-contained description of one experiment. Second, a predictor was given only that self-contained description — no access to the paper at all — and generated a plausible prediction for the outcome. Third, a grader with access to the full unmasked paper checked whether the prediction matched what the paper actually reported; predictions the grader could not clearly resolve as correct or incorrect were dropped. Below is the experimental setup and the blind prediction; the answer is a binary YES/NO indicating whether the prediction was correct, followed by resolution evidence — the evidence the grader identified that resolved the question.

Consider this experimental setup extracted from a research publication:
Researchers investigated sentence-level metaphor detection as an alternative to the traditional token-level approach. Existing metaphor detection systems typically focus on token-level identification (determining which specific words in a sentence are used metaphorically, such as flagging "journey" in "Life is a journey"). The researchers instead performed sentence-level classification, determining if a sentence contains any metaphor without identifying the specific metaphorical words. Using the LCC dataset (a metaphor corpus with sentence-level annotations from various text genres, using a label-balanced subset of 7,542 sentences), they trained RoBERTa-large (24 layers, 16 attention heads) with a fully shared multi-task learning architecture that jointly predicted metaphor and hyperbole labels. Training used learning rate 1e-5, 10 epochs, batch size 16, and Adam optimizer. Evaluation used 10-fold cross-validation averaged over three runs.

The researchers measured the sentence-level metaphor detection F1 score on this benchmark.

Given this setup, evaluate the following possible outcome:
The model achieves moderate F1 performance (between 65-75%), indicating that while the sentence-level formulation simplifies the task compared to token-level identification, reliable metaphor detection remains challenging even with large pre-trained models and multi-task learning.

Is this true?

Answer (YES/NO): NO